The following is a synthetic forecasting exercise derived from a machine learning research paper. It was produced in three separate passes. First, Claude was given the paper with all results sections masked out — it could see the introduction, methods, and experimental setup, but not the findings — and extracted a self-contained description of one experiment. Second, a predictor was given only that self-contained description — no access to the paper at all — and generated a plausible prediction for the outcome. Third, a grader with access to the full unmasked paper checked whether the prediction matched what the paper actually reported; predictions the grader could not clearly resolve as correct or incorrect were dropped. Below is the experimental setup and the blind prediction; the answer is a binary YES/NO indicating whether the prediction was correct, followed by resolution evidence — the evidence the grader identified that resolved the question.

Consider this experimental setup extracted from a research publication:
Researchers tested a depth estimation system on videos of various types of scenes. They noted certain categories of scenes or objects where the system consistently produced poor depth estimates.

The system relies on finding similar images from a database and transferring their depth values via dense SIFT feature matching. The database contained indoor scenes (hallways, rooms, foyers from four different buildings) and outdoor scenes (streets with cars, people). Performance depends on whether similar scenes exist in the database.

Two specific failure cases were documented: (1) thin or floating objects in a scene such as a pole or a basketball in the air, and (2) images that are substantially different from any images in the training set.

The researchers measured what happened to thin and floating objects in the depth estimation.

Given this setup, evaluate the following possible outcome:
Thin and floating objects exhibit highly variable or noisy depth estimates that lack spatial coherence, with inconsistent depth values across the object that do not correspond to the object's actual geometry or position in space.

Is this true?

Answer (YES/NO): NO